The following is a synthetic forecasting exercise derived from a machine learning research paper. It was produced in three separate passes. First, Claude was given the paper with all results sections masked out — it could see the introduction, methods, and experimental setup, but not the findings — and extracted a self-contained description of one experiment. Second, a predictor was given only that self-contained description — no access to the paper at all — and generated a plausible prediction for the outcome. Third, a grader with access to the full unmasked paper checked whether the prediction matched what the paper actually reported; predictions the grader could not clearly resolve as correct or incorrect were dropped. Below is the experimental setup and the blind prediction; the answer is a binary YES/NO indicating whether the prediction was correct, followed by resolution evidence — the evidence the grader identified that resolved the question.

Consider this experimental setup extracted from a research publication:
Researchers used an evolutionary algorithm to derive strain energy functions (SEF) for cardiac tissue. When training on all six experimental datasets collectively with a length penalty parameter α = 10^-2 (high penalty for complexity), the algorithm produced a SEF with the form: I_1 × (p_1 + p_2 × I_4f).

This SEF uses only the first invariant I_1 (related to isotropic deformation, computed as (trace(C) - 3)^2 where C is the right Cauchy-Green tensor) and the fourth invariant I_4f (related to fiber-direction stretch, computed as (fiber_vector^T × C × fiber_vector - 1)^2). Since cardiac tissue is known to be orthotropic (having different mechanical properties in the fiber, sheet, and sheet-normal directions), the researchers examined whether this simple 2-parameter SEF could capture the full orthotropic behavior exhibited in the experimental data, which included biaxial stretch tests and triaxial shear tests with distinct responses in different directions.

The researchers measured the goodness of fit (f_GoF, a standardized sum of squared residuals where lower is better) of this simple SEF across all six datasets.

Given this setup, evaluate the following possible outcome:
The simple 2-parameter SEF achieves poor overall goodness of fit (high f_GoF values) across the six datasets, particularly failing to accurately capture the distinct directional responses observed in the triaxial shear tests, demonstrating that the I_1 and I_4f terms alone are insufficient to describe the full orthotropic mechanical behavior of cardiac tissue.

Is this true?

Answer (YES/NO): NO